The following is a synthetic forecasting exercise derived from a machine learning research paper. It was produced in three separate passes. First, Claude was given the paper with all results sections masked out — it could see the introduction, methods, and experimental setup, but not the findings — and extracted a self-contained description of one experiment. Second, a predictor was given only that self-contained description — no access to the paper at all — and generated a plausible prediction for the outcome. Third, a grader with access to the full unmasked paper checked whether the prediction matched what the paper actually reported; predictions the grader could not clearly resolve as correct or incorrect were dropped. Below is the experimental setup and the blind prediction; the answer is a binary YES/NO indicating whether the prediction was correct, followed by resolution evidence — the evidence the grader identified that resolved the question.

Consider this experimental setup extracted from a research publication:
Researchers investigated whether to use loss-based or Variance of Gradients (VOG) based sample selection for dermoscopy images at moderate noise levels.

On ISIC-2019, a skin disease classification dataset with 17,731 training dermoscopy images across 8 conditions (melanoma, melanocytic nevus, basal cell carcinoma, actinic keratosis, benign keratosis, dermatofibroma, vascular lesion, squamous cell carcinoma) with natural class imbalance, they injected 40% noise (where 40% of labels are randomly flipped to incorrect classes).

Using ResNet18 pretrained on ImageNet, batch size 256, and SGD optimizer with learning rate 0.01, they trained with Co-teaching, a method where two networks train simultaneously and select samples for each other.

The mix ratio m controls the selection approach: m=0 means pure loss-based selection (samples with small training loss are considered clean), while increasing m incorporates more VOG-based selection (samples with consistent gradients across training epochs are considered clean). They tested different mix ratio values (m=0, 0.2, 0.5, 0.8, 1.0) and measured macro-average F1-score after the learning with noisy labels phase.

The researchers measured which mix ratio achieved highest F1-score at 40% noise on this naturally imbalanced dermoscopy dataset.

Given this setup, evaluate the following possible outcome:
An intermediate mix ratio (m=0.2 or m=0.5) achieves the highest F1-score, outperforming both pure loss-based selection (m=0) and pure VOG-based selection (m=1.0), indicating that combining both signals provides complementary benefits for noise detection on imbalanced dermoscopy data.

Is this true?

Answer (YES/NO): NO